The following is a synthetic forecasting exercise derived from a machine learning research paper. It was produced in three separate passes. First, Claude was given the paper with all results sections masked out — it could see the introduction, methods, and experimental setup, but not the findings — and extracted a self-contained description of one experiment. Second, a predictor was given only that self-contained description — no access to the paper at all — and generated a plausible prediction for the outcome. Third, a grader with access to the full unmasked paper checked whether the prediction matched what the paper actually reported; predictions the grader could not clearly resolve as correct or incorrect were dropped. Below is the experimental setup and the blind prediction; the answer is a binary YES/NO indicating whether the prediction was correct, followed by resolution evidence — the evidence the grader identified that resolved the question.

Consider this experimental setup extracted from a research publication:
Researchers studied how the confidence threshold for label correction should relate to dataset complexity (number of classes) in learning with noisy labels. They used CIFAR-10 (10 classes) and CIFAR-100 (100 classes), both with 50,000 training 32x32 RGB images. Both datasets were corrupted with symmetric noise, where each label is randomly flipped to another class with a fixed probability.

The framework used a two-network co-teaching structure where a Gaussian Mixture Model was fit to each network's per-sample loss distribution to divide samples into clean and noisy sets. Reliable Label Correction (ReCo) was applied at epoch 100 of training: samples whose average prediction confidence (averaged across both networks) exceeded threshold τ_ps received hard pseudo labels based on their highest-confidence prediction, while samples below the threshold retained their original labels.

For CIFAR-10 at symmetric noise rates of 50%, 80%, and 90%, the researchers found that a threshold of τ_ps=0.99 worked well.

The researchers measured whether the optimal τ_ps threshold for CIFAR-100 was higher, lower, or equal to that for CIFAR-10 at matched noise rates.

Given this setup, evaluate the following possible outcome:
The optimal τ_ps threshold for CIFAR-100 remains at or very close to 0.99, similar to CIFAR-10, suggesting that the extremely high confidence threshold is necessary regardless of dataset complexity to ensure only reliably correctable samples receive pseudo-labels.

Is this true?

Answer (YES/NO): NO